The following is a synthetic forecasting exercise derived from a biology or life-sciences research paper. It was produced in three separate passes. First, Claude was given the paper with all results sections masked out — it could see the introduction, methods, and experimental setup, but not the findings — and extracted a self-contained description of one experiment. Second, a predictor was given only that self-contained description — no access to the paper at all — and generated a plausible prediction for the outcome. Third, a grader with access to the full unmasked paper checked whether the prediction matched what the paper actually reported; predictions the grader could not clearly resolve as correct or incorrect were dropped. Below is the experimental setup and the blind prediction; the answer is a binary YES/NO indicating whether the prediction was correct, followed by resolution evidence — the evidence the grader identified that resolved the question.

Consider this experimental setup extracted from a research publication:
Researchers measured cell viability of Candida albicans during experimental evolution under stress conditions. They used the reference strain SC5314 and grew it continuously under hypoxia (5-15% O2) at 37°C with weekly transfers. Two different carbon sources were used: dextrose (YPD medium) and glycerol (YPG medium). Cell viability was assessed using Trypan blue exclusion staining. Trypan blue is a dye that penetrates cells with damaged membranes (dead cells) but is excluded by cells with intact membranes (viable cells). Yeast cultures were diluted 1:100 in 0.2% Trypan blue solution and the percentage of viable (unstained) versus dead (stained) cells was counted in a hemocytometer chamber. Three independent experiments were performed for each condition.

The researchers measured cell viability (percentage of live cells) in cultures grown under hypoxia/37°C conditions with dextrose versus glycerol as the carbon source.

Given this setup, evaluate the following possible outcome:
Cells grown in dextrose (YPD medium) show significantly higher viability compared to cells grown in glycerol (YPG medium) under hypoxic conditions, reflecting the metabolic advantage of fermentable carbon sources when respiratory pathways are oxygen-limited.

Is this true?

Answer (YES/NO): NO